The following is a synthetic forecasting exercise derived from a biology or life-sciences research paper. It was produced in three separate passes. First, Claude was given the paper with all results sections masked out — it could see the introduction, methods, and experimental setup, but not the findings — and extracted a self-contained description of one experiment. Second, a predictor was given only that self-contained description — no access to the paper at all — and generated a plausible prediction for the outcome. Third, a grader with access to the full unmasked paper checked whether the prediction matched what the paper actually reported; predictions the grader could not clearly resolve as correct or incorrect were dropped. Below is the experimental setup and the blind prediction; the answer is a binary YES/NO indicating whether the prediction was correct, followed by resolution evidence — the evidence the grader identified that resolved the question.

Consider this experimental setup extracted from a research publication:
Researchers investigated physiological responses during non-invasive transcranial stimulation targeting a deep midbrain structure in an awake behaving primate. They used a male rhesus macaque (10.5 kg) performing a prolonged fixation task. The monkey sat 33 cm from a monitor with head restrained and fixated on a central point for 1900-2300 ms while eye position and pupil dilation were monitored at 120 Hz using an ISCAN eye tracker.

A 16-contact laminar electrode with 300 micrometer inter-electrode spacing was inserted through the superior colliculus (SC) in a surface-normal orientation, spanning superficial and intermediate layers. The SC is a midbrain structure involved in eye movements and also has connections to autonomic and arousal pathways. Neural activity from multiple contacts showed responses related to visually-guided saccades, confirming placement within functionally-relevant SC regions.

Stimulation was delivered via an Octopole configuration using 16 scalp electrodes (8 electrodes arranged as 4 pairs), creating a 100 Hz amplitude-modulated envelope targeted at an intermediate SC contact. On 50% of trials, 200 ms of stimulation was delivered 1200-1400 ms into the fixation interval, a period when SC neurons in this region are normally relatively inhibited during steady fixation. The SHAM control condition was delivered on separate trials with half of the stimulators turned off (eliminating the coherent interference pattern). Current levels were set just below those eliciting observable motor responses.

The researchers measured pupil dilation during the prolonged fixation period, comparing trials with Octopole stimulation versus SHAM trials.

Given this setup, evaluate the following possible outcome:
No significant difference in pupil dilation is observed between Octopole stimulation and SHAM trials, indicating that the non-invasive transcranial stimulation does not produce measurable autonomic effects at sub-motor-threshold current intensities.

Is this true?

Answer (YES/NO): NO